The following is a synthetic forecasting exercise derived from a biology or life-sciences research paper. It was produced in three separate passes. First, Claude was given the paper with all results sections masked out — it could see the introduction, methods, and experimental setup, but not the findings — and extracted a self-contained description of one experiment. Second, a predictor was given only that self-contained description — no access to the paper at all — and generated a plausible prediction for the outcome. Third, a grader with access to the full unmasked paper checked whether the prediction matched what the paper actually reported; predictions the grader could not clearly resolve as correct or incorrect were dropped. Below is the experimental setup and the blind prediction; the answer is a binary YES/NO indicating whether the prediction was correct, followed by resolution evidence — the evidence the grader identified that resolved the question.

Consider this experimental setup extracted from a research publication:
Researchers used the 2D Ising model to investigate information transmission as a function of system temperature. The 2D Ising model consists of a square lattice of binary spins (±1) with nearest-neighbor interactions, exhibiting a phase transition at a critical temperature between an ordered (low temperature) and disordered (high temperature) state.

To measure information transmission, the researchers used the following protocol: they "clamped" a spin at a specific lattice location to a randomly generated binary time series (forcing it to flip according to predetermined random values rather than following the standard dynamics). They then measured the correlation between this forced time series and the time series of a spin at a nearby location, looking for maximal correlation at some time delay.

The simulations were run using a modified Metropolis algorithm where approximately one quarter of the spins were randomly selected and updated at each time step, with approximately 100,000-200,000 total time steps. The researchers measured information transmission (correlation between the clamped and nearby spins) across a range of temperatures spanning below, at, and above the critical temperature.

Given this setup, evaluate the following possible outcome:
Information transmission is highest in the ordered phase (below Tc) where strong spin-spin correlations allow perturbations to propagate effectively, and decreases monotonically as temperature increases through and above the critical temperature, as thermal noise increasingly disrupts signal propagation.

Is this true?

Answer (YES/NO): NO